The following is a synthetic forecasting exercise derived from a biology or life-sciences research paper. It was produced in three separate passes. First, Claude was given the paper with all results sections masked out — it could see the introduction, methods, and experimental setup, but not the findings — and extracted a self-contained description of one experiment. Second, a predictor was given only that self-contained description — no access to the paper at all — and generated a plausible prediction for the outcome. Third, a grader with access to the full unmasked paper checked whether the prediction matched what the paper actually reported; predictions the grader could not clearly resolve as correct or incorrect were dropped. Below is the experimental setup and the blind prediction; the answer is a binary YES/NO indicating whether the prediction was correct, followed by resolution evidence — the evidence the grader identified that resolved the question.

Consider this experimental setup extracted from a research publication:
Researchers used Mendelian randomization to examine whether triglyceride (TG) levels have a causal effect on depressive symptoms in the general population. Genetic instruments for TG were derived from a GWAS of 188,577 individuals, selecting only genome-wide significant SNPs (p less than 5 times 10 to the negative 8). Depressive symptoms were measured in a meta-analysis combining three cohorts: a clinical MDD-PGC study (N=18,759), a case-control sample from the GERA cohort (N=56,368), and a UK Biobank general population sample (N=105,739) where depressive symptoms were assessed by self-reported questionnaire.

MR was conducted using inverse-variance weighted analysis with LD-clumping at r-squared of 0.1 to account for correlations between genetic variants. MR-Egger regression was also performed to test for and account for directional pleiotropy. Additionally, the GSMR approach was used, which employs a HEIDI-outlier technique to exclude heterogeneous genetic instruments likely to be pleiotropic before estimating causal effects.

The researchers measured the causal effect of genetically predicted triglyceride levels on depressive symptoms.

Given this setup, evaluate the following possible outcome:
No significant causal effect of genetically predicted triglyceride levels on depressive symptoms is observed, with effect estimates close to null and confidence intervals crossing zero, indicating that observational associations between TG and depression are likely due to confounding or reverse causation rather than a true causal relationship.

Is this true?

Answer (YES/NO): NO